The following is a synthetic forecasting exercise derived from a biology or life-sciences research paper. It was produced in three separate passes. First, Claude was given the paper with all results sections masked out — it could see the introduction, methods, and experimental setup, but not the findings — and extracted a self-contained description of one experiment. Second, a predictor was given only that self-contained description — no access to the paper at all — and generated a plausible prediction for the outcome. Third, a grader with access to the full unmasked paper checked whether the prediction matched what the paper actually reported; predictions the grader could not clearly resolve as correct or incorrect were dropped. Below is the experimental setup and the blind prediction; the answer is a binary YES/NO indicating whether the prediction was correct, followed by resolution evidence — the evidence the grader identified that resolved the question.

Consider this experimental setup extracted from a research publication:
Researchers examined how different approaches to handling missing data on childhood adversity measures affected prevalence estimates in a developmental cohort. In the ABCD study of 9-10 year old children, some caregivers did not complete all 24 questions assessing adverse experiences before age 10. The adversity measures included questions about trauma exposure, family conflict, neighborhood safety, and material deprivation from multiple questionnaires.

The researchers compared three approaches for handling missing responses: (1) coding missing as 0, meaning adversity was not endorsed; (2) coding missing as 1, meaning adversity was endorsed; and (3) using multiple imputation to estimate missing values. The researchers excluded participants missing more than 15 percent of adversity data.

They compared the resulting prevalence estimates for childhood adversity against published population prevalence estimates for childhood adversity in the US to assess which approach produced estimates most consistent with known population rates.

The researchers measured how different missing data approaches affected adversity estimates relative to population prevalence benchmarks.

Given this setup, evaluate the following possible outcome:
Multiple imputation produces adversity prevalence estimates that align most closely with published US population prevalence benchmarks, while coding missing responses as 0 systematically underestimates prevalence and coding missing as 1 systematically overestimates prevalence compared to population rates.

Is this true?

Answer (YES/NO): NO